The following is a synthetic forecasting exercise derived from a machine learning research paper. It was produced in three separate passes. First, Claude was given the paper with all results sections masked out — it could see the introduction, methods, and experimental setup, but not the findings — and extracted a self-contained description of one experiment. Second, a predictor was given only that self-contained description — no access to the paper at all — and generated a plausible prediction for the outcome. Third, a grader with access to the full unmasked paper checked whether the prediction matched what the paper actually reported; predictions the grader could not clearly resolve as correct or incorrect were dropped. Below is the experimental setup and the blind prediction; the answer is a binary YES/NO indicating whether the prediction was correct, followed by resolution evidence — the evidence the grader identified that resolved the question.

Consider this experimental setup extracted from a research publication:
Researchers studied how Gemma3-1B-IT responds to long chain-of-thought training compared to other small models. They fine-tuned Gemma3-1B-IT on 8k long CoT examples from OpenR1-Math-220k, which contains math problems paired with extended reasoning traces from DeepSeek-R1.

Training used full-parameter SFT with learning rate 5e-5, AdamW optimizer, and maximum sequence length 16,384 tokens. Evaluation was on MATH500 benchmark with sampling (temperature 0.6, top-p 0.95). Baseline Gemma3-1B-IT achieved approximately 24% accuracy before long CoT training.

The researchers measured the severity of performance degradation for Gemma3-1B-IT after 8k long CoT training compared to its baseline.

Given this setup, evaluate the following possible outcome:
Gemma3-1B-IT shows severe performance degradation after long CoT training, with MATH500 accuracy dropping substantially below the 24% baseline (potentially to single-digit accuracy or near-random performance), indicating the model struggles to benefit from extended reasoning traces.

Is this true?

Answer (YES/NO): YES